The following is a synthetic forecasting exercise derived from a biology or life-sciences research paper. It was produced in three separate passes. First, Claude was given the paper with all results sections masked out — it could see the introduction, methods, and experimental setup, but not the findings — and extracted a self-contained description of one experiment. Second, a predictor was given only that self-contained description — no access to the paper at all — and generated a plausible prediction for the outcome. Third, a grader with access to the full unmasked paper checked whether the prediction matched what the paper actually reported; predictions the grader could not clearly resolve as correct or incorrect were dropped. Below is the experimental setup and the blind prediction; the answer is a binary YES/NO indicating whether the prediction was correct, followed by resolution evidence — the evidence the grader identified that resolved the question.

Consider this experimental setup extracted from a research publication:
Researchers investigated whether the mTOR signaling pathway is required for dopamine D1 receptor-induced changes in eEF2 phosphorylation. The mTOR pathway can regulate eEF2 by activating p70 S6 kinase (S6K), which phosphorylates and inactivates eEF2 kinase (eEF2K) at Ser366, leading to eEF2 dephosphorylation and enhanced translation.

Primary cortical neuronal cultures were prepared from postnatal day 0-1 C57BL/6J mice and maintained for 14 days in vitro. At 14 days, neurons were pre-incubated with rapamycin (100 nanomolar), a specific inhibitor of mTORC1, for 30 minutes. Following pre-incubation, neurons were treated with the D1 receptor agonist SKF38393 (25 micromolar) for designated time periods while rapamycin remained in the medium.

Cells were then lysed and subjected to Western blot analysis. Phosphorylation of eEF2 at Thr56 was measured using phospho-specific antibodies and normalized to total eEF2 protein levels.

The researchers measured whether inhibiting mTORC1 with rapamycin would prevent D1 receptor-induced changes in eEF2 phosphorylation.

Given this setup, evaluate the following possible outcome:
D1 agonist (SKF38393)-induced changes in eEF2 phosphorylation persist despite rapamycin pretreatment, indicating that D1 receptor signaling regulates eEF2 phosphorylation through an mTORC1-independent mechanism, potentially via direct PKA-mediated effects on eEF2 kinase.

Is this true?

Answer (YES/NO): NO